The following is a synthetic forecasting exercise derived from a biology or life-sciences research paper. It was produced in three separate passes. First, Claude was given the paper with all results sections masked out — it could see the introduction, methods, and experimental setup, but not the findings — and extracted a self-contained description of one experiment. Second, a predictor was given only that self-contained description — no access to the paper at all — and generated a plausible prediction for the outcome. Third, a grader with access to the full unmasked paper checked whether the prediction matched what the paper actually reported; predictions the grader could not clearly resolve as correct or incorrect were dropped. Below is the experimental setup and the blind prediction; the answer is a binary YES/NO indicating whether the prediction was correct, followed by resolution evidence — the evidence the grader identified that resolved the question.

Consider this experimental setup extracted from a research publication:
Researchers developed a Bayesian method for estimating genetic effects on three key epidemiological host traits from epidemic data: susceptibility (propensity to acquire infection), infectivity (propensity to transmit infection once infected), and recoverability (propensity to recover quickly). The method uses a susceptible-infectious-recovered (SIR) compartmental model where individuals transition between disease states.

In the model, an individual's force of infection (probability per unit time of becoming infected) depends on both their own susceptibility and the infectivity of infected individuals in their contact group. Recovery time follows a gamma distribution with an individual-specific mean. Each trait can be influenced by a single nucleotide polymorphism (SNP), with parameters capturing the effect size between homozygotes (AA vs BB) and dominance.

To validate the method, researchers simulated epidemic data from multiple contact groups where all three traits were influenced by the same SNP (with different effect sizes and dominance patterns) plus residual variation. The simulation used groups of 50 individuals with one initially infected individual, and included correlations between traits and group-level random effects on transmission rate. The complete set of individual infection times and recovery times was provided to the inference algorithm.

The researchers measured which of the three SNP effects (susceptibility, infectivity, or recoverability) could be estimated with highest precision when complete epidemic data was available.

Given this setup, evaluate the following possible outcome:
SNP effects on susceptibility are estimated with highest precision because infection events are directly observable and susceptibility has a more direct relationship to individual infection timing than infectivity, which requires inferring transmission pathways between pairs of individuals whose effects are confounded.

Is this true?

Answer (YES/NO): NO